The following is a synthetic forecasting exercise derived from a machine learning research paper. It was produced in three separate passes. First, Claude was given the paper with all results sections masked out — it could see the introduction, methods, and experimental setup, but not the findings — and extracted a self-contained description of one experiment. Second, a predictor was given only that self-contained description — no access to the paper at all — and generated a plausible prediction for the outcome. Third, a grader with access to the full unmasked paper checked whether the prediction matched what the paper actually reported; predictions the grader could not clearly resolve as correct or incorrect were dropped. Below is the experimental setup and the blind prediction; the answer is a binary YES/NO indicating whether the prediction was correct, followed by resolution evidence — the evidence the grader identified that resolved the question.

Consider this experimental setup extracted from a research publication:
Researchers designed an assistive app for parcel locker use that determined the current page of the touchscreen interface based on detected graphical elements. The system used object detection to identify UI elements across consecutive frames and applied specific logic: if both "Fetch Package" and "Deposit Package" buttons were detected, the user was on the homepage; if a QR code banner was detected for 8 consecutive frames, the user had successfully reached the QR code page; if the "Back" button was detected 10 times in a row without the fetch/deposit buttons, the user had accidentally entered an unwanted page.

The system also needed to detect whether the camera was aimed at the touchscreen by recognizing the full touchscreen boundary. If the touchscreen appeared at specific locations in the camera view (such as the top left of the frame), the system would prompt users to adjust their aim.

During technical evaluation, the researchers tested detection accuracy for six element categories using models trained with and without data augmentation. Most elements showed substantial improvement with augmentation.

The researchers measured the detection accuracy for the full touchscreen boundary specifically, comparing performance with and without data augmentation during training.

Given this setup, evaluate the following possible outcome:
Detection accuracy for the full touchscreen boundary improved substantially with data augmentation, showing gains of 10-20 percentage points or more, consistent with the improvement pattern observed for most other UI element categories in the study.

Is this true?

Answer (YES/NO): NO